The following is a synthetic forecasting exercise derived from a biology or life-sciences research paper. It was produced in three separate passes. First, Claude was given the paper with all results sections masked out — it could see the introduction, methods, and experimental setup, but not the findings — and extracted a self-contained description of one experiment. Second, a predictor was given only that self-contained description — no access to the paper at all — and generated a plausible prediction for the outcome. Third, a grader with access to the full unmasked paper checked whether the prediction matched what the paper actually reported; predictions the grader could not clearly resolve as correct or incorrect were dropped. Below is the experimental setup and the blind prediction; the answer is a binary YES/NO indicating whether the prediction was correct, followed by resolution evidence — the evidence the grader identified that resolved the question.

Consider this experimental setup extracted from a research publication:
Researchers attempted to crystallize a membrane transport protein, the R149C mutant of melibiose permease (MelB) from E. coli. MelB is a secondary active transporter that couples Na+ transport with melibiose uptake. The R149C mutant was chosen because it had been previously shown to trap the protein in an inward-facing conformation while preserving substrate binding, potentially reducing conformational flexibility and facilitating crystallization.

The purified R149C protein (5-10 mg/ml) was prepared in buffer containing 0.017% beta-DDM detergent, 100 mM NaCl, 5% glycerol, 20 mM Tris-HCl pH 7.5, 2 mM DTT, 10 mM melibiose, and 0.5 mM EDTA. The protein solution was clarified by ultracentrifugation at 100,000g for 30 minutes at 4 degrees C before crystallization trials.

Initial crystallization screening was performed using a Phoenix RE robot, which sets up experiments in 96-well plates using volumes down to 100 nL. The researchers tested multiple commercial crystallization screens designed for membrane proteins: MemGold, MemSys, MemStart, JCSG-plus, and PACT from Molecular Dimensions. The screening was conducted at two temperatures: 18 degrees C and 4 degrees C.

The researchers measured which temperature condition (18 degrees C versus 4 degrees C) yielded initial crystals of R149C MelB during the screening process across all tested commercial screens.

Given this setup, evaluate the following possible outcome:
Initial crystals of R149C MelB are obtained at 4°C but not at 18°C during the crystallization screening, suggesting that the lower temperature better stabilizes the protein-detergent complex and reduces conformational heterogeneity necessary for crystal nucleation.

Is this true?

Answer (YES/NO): NO